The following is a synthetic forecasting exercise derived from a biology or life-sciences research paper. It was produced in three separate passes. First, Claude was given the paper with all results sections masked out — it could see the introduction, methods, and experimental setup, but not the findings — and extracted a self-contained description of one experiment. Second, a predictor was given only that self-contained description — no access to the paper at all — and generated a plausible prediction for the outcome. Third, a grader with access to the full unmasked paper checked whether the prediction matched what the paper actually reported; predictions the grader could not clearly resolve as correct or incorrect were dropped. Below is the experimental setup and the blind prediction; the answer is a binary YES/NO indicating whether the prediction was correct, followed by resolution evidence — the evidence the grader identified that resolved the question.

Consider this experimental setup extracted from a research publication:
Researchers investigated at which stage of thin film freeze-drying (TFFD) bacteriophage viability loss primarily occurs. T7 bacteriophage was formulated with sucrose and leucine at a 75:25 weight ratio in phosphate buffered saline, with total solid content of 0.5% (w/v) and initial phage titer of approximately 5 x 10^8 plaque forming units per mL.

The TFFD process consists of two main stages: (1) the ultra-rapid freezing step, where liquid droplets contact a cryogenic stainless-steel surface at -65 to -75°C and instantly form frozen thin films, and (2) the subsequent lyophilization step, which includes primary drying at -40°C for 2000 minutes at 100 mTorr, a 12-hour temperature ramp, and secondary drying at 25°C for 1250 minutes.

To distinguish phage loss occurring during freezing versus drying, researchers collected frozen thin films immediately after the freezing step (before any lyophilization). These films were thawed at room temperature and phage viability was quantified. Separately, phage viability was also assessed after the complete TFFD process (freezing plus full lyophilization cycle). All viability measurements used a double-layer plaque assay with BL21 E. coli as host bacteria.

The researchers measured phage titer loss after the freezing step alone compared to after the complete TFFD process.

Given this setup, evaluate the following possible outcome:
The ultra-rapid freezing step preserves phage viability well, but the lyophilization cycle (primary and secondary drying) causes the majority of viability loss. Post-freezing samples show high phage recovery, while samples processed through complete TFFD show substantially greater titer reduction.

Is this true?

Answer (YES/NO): YES